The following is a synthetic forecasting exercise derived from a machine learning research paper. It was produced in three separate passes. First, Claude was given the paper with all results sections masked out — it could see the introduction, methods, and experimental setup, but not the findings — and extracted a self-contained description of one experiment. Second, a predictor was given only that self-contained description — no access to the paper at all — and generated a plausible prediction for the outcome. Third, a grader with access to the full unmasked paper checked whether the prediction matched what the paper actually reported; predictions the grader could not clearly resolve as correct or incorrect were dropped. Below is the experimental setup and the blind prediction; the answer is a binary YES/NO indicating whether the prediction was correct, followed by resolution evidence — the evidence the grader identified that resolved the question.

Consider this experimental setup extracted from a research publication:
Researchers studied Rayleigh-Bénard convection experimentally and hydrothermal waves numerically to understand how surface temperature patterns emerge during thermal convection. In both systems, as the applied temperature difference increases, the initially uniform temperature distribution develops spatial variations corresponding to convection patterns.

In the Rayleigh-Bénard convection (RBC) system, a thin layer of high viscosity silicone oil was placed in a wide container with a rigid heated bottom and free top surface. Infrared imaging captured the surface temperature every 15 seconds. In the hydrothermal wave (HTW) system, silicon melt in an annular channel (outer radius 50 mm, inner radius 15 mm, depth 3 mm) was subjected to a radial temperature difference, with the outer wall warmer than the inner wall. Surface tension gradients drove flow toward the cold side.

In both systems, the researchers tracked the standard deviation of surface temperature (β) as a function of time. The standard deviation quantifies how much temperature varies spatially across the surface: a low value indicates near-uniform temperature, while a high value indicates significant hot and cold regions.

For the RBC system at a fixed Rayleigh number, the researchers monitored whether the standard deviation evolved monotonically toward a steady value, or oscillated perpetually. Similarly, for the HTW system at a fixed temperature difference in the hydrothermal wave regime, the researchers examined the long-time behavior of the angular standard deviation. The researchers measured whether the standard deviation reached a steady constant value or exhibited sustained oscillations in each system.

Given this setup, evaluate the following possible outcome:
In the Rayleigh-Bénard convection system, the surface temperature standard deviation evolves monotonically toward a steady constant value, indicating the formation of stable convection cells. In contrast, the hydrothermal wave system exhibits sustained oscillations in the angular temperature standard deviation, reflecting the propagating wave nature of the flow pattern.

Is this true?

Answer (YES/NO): NO